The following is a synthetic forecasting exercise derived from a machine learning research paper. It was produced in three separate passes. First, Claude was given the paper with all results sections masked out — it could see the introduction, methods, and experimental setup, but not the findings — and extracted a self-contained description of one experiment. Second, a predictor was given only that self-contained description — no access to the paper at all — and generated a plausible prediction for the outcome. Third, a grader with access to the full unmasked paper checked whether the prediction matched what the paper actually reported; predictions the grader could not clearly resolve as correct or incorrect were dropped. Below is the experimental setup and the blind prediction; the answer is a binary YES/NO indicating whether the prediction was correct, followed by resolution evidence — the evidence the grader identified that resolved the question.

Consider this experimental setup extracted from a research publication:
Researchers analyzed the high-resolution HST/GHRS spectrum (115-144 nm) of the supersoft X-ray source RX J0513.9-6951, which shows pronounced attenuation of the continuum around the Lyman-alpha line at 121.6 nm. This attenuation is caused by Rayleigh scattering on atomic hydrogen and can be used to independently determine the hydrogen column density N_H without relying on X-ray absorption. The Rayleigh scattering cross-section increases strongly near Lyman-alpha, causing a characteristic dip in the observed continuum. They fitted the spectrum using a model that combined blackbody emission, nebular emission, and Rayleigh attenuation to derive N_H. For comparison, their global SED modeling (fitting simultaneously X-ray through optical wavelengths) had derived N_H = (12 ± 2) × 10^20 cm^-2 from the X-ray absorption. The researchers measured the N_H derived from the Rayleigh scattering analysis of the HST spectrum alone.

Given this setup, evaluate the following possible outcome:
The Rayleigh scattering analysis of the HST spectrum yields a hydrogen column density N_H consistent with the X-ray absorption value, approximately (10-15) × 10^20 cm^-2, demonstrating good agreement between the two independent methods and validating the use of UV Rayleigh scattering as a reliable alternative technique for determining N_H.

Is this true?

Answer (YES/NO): NO